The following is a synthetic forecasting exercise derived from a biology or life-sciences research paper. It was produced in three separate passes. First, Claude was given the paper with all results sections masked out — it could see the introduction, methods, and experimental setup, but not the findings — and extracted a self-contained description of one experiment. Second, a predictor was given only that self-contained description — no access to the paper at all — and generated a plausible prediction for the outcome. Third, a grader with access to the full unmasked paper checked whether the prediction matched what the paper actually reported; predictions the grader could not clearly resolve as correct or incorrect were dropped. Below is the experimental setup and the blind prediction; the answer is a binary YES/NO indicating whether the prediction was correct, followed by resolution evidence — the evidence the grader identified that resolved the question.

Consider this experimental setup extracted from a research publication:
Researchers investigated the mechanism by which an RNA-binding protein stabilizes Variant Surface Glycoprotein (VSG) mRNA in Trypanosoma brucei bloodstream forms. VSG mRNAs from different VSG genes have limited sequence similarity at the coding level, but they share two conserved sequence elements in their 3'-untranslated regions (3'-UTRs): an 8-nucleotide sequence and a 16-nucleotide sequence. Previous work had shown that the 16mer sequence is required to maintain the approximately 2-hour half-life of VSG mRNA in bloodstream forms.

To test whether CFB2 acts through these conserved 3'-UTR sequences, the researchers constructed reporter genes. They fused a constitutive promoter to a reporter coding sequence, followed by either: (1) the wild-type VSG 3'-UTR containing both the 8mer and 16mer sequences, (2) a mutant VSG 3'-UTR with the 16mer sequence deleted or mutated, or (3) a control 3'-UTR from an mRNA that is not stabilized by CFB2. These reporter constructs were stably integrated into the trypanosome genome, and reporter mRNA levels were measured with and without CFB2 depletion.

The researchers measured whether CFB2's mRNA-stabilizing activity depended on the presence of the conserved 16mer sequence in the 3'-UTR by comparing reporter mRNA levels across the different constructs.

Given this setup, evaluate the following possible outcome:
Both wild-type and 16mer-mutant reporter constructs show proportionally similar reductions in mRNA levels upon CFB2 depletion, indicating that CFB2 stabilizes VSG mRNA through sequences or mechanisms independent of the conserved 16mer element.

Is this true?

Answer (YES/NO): NO